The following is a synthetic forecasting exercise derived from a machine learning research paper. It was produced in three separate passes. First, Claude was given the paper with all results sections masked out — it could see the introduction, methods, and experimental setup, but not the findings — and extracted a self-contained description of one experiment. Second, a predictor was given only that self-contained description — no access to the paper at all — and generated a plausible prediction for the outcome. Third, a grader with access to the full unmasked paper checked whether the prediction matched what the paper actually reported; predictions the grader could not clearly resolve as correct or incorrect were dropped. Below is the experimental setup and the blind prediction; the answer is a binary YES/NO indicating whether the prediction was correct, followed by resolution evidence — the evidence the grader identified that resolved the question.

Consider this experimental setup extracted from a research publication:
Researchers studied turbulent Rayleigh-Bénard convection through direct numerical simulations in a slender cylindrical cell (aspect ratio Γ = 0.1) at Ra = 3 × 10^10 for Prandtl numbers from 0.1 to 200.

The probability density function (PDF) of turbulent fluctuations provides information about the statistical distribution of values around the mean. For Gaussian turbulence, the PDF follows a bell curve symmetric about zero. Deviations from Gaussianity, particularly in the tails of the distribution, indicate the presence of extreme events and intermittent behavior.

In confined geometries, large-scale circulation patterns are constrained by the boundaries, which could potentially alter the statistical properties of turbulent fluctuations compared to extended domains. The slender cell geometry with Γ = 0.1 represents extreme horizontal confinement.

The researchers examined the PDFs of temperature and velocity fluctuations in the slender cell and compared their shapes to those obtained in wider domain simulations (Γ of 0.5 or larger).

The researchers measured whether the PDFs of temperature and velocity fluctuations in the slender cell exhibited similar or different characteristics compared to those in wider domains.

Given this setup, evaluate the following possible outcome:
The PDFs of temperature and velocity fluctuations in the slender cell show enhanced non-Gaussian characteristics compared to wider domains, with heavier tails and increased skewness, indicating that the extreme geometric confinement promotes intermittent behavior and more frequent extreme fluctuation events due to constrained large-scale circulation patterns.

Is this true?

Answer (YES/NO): NO